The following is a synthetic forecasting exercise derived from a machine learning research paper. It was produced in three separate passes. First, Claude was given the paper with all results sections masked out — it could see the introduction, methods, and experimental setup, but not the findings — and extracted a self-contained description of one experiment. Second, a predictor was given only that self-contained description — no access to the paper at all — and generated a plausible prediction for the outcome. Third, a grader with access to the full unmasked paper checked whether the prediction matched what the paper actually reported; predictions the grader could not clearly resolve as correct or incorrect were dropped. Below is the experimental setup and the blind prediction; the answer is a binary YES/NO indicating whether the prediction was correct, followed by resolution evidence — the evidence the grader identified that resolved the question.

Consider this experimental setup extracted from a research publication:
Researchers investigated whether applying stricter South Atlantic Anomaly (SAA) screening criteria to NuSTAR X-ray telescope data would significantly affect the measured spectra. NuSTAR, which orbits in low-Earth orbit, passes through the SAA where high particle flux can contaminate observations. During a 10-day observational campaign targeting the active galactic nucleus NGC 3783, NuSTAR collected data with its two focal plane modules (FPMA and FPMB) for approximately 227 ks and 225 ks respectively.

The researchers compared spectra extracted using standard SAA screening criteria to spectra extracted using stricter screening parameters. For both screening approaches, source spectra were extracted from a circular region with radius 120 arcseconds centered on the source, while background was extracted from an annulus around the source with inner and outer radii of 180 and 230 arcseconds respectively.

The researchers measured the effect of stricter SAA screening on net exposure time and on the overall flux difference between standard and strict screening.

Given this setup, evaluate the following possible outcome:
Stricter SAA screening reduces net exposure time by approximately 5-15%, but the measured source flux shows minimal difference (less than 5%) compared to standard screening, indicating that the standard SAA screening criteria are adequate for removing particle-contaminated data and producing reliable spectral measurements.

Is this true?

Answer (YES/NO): YES